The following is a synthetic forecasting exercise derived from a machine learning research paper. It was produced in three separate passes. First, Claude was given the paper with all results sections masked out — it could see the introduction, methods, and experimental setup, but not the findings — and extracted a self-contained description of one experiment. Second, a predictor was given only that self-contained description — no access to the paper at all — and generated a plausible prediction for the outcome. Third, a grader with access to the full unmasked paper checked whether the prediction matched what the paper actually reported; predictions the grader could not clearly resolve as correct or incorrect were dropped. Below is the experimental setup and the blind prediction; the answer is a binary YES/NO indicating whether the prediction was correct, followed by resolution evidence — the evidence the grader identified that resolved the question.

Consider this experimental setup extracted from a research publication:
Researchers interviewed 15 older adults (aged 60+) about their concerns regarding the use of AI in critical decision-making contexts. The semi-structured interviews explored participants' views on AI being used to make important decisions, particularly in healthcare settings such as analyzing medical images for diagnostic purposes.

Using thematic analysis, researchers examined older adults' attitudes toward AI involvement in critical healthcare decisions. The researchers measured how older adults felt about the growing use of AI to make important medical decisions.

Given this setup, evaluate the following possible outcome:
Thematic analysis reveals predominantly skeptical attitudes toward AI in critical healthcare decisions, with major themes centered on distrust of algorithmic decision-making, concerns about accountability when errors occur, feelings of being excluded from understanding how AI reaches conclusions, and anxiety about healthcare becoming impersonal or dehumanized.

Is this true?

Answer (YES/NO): NO